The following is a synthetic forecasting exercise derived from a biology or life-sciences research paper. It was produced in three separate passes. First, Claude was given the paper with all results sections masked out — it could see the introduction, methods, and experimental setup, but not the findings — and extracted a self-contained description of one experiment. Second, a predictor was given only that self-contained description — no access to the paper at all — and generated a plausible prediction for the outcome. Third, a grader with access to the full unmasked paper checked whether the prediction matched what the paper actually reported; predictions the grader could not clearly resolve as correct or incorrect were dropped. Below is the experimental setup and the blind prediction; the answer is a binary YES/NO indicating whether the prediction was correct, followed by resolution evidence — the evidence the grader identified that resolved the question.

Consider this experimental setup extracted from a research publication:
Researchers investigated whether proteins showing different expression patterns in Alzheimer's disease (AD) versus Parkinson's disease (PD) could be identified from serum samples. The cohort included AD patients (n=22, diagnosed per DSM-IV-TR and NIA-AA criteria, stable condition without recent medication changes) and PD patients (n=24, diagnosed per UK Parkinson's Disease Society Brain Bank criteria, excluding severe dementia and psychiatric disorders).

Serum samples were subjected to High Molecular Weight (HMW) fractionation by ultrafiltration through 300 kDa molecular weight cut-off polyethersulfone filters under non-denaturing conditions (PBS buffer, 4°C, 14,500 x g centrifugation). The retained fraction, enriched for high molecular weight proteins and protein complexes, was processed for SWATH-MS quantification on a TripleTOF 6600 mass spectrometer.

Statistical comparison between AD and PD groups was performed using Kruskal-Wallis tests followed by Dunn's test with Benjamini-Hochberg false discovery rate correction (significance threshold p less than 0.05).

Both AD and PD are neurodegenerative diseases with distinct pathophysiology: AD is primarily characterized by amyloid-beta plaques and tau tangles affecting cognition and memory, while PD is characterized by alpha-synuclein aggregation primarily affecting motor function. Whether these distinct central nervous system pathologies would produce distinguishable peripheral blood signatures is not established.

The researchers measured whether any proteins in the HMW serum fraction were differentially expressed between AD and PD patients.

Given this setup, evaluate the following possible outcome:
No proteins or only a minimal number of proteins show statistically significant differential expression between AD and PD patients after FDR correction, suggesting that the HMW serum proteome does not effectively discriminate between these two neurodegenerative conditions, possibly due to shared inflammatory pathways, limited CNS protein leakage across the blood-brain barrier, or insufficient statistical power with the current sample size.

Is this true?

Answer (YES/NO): NO